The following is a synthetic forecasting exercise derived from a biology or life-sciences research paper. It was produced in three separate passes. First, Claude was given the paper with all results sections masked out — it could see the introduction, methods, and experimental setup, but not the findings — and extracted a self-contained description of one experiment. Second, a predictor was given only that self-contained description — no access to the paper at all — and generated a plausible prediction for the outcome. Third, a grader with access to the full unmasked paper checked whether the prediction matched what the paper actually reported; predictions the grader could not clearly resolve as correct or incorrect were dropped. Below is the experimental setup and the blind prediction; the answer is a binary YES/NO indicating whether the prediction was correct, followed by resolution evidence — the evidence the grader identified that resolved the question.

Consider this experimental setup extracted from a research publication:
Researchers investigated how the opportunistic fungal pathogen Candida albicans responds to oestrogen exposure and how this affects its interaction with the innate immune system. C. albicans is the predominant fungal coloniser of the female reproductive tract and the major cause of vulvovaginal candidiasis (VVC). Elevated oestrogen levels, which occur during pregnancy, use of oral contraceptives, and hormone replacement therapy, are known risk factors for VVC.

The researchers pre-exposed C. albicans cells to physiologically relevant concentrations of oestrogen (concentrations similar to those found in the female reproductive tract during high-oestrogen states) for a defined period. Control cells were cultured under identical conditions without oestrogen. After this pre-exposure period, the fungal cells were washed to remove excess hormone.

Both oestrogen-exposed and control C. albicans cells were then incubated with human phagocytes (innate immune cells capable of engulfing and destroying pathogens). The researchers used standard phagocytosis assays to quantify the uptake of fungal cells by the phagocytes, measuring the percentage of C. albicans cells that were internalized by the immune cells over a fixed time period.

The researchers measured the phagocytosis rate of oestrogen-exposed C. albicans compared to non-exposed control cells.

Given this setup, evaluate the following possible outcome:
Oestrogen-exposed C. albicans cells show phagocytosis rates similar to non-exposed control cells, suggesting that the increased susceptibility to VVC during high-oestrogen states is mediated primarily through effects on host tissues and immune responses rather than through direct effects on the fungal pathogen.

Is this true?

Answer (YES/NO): NO